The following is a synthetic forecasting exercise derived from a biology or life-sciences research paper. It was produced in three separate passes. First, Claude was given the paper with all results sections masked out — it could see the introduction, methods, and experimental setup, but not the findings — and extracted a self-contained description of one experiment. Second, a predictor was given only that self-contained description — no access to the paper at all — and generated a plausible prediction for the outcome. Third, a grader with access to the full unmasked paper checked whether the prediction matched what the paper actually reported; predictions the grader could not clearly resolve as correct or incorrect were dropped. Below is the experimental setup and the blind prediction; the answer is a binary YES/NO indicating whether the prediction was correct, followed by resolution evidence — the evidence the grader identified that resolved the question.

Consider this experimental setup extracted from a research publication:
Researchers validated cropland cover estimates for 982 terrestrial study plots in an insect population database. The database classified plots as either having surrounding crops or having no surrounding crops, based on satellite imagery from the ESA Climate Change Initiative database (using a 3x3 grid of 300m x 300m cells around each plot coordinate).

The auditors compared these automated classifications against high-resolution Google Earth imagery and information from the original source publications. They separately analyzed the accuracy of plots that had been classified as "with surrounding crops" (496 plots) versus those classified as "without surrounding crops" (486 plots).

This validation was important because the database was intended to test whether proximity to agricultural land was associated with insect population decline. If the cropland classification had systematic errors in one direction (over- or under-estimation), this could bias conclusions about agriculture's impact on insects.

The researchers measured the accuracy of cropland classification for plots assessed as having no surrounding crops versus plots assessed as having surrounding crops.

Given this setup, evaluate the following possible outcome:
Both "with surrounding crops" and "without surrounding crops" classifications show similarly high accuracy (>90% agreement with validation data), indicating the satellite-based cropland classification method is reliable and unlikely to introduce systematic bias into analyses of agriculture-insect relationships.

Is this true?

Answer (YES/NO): NO